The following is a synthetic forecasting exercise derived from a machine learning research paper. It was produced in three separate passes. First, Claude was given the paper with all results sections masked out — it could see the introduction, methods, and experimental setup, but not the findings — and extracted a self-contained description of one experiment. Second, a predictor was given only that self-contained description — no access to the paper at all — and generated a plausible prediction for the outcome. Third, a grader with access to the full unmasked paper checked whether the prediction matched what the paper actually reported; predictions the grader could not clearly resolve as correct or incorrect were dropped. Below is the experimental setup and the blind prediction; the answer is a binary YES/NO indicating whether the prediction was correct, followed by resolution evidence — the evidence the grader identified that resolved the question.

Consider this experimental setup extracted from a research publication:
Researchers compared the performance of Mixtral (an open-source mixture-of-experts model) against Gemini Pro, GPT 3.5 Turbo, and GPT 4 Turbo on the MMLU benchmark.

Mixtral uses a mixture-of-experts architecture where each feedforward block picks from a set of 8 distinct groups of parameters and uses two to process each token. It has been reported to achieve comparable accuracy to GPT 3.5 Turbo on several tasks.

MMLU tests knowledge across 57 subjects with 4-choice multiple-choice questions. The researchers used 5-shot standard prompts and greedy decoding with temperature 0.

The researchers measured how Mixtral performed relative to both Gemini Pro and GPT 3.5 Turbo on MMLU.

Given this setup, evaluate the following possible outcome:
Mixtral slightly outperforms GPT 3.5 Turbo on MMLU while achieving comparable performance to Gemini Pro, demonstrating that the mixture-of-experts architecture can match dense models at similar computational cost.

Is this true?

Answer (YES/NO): NO